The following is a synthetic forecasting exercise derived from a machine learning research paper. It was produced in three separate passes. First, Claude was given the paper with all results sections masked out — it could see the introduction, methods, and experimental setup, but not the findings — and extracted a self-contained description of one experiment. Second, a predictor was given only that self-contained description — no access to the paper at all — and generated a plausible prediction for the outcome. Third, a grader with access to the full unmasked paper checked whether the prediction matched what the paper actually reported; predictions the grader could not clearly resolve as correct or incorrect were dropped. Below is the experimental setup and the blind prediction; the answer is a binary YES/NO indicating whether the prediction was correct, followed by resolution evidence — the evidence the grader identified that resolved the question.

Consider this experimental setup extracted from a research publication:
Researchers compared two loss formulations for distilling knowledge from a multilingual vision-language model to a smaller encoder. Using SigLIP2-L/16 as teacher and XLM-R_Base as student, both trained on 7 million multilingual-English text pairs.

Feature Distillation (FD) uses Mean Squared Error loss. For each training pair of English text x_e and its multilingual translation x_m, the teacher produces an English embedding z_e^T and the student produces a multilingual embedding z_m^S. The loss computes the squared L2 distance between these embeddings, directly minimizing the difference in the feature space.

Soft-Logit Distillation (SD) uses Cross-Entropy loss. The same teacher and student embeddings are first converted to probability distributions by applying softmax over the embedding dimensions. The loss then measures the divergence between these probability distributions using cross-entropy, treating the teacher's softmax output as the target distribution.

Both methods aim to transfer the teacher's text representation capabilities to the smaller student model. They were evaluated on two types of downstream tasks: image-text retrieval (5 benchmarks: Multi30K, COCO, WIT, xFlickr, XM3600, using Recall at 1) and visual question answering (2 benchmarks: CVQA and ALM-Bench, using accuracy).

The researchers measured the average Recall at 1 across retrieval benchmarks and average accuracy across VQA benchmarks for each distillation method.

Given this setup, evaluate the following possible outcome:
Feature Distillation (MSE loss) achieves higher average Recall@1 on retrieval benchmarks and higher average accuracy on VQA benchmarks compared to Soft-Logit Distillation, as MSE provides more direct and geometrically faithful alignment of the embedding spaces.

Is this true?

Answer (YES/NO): YES